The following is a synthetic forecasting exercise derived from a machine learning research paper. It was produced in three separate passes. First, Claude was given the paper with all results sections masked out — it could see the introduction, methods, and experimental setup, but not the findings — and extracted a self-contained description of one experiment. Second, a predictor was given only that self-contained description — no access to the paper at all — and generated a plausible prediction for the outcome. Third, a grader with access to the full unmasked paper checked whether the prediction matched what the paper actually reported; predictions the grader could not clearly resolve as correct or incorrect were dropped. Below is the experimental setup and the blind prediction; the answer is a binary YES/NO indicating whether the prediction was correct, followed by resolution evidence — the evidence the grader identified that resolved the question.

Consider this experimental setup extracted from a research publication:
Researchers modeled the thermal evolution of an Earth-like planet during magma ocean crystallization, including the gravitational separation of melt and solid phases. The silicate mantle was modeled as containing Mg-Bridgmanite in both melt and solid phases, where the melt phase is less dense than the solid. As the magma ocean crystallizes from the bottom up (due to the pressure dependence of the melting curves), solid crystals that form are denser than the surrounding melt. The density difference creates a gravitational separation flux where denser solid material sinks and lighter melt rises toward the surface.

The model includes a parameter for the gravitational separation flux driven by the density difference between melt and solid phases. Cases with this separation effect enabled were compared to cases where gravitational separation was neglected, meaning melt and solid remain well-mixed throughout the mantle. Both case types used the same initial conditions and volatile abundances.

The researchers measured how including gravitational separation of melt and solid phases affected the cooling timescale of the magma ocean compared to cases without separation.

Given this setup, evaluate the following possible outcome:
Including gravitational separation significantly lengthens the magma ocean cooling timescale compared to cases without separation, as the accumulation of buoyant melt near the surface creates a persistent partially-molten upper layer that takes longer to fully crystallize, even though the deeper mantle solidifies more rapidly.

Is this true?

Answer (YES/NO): NO